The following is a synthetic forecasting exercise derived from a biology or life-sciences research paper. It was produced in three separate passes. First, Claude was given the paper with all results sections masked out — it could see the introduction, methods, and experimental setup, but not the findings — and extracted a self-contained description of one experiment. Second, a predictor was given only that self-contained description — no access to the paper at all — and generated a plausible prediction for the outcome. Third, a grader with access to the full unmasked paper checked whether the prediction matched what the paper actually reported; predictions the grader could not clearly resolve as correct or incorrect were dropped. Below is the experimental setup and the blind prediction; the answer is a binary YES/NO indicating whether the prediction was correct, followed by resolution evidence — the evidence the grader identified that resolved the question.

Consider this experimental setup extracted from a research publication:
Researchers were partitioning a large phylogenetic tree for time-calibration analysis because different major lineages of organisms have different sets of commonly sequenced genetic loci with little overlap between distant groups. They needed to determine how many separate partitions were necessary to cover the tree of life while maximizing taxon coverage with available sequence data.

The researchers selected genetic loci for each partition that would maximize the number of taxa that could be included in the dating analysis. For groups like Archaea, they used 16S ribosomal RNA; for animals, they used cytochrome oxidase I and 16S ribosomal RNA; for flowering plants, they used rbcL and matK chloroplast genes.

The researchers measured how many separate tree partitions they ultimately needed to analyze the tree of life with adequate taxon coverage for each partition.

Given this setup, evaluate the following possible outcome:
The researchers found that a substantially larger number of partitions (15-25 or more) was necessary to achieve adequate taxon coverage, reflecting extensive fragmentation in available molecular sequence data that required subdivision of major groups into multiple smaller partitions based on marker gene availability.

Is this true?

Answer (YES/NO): YES